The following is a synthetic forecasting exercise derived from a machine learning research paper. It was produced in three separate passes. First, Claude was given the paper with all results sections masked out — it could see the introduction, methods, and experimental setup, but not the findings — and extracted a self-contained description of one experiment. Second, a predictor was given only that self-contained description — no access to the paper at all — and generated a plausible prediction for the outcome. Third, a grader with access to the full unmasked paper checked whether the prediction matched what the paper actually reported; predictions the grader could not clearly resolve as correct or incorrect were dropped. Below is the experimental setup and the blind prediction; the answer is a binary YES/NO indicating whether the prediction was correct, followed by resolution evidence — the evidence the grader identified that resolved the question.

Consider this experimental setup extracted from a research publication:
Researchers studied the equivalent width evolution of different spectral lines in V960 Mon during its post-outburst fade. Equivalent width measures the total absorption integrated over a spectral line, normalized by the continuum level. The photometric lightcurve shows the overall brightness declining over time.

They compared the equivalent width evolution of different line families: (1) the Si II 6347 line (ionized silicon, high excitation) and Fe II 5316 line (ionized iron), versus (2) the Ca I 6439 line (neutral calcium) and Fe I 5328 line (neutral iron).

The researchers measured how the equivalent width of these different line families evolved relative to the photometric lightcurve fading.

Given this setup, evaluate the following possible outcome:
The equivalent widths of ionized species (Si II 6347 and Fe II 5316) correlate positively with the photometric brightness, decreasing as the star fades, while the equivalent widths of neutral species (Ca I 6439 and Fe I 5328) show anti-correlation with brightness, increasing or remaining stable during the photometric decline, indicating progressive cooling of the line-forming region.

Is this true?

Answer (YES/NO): YES